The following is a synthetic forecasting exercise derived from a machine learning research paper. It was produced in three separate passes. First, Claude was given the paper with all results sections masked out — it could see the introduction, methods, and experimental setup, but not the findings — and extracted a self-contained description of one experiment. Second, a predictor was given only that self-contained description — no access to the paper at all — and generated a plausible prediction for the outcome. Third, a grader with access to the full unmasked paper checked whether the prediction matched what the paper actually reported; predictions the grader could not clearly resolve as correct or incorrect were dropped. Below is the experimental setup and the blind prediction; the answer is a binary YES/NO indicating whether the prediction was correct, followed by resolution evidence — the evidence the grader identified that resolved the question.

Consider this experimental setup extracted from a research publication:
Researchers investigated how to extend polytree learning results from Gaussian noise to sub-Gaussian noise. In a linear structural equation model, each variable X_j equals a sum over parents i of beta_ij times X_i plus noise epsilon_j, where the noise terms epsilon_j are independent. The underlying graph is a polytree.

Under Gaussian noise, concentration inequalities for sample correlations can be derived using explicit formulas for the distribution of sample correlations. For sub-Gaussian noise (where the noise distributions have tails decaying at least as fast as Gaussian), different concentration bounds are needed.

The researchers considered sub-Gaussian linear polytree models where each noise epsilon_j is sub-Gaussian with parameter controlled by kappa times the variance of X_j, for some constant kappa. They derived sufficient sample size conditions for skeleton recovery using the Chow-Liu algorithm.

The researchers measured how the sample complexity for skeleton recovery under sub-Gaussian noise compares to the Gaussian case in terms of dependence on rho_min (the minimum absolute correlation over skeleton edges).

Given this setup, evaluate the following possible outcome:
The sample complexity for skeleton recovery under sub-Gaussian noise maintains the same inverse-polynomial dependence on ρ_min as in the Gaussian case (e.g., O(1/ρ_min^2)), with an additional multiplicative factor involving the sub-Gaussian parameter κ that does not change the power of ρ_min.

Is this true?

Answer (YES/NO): YES